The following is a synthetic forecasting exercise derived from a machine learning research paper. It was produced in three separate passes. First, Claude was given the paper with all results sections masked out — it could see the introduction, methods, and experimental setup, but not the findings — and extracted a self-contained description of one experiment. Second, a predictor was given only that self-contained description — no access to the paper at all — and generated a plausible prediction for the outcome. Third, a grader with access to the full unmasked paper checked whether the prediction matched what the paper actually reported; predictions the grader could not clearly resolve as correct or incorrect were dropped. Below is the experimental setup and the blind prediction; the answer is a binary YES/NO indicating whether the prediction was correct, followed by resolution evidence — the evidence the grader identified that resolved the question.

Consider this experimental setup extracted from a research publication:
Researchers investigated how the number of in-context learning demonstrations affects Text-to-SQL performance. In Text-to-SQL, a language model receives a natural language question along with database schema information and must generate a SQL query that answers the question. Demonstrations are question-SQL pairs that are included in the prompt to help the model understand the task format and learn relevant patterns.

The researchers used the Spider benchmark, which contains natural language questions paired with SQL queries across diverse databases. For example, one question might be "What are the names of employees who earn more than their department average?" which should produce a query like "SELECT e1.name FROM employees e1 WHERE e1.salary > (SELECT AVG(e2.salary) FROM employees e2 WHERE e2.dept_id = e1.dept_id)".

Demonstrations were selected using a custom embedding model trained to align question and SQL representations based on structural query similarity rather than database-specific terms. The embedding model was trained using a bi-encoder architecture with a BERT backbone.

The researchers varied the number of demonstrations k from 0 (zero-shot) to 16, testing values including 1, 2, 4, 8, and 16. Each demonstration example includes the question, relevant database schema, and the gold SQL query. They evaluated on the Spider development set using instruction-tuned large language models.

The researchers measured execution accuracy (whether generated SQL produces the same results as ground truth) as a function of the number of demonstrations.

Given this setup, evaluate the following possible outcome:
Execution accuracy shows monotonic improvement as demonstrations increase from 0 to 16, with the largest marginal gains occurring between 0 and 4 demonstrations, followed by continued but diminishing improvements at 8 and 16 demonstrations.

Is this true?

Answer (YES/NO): NO